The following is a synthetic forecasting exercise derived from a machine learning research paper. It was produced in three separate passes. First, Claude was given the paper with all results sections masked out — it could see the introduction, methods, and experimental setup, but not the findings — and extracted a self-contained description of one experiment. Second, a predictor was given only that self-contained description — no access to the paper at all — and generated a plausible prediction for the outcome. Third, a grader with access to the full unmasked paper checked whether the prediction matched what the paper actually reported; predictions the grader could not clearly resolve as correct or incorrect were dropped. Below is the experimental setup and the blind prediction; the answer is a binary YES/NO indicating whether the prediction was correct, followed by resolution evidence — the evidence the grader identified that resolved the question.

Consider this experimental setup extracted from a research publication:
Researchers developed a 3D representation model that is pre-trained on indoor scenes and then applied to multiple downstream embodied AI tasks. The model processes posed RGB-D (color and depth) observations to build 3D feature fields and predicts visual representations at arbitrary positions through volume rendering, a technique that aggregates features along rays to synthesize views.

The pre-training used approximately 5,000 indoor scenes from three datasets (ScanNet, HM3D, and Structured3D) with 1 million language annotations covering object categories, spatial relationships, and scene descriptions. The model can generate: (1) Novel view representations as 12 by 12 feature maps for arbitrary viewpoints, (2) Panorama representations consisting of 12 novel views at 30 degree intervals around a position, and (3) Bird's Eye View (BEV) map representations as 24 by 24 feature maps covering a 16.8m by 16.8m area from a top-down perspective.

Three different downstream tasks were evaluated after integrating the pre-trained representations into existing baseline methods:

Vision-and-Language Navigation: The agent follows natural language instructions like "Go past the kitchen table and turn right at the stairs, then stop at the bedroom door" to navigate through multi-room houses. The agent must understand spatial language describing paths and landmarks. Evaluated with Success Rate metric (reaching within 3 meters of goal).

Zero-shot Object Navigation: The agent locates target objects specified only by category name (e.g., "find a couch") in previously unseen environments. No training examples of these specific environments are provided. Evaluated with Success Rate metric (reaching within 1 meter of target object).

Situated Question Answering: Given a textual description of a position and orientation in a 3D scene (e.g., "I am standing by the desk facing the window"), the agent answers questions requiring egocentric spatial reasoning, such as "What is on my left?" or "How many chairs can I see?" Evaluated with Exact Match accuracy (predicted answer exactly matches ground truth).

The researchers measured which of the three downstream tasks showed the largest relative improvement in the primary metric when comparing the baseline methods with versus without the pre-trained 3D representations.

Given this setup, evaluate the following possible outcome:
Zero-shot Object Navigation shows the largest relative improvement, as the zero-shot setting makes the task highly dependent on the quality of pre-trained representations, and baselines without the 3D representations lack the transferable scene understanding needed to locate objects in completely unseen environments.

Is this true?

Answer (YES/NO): NO